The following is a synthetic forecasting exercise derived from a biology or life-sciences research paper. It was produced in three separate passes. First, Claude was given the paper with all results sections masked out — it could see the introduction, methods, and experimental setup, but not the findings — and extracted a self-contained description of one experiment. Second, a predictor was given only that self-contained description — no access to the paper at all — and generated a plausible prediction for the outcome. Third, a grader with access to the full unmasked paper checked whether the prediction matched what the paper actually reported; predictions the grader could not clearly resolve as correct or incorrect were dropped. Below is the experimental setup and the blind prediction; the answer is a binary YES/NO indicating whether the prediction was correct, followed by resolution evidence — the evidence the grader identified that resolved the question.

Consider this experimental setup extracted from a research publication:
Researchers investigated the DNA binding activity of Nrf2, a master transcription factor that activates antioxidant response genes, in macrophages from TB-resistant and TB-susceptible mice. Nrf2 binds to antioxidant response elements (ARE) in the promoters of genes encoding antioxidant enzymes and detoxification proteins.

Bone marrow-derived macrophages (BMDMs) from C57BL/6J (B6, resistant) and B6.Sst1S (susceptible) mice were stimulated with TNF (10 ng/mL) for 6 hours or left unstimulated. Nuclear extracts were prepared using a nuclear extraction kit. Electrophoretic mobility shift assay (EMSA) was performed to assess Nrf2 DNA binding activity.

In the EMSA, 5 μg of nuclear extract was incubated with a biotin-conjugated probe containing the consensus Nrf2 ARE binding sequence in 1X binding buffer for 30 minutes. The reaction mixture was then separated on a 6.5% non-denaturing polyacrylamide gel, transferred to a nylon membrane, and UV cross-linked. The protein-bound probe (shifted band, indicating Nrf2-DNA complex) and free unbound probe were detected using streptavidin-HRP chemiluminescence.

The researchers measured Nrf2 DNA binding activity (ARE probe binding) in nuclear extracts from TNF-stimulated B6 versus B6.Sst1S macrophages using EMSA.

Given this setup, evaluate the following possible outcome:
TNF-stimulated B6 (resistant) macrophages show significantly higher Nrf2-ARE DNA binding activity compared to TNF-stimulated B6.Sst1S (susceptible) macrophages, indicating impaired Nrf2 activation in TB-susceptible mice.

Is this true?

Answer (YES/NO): YES